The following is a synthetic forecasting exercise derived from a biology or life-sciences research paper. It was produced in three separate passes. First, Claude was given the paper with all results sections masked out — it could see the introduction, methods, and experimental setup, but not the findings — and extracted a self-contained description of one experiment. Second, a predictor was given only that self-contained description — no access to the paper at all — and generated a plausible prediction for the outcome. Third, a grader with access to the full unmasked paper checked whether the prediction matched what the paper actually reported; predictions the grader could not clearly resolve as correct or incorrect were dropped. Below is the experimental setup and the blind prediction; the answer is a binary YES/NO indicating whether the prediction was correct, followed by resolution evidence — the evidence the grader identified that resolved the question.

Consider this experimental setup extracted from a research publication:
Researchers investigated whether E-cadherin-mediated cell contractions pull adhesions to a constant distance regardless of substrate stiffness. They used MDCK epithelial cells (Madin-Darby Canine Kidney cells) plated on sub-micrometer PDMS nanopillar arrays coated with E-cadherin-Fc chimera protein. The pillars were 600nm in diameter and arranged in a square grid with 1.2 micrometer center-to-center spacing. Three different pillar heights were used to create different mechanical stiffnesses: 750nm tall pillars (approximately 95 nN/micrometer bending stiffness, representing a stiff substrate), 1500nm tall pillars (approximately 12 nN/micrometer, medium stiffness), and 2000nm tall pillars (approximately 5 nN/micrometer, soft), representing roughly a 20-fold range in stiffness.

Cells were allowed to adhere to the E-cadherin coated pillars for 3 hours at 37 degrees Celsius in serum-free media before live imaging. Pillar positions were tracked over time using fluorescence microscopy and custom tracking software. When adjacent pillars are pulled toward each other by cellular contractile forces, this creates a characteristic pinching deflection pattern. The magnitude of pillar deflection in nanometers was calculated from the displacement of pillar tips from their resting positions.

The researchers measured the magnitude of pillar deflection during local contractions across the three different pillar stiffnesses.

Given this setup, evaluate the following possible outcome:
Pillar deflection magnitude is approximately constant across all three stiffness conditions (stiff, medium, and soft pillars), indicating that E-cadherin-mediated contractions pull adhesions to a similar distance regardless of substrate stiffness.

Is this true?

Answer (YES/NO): YES